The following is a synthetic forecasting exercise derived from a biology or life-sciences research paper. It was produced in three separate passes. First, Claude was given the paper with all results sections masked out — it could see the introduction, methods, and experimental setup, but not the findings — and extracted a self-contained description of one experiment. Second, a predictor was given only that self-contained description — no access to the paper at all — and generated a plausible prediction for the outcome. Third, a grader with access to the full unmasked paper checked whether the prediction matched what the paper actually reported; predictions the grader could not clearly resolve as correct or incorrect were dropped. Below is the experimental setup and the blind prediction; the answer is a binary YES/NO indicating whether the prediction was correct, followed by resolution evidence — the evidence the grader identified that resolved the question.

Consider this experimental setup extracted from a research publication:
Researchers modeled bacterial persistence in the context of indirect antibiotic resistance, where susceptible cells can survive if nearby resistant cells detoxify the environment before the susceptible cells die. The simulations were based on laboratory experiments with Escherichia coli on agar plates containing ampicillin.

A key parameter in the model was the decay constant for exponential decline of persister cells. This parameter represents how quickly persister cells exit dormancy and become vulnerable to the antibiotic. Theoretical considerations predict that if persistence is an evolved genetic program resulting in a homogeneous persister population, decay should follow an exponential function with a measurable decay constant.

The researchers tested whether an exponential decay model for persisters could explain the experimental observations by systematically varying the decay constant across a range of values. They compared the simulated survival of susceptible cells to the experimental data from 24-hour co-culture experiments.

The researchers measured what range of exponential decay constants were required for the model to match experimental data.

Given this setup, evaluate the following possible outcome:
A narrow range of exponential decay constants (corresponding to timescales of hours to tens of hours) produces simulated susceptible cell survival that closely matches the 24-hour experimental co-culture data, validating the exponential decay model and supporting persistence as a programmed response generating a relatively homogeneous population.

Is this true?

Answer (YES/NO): NO